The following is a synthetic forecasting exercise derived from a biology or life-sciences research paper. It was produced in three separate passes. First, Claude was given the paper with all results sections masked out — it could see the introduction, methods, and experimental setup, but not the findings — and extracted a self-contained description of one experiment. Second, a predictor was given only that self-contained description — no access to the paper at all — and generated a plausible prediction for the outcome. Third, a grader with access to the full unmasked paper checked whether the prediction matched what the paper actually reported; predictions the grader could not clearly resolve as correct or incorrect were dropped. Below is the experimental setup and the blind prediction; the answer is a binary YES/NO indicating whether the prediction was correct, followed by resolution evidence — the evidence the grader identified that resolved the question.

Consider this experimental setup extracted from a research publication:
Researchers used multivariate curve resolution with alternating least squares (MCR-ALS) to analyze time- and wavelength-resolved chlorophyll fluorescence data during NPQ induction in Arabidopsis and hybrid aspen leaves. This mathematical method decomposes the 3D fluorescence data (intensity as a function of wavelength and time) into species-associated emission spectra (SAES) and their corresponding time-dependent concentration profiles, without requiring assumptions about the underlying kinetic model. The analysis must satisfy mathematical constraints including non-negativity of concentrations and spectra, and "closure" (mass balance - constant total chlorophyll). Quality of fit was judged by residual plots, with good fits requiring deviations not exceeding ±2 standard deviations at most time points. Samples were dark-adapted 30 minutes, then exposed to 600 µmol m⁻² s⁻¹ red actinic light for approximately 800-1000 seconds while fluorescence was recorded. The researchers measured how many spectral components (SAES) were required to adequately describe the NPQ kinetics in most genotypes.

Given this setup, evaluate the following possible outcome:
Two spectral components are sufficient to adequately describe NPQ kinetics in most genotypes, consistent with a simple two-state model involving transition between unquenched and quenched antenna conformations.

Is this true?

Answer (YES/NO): NO